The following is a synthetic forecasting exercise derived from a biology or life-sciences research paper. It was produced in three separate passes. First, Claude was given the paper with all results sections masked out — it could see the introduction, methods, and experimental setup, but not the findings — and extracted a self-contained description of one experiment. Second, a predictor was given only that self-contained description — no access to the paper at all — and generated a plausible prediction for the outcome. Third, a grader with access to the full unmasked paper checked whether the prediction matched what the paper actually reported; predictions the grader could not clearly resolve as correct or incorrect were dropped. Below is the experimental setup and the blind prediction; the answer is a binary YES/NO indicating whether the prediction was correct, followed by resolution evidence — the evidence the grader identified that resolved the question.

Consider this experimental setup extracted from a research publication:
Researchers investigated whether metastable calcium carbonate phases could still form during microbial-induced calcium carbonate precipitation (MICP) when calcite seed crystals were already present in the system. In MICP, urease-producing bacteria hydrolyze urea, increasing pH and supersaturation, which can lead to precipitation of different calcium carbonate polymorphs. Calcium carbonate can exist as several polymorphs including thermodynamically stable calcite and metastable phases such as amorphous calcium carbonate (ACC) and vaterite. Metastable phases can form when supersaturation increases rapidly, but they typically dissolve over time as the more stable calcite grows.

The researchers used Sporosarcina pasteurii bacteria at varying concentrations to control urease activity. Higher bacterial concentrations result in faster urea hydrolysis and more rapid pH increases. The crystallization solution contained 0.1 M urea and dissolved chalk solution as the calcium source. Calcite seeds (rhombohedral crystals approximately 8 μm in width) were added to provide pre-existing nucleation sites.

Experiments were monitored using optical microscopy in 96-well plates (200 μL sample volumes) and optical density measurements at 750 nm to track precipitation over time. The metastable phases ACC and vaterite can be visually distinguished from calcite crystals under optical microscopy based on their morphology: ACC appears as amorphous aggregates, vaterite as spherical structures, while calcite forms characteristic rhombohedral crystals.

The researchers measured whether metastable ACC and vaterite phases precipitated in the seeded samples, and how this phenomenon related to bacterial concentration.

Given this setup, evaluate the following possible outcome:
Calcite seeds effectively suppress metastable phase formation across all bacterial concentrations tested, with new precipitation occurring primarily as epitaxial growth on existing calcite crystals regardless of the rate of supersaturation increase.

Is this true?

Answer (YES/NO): NO